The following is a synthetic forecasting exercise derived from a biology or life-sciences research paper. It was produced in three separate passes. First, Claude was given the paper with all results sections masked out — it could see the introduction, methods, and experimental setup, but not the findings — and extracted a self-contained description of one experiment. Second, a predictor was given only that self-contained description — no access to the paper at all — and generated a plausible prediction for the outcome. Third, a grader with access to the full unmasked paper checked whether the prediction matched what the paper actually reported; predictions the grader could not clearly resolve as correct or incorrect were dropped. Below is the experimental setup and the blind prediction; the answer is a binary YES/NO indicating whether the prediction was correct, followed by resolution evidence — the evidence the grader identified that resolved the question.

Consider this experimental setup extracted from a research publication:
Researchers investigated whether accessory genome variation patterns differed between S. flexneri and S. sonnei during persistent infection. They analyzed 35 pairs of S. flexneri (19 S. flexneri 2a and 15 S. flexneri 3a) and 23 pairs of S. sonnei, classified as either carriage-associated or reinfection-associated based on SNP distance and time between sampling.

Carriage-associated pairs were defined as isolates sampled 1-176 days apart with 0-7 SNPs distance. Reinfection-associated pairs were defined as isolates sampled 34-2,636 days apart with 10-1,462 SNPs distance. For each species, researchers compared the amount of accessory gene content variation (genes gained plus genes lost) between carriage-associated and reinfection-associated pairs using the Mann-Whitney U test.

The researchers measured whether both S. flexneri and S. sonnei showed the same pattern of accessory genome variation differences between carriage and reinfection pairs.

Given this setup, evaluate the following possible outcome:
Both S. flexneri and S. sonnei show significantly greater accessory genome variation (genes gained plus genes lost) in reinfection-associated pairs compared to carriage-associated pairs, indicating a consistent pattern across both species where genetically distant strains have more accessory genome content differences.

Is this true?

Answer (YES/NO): YES